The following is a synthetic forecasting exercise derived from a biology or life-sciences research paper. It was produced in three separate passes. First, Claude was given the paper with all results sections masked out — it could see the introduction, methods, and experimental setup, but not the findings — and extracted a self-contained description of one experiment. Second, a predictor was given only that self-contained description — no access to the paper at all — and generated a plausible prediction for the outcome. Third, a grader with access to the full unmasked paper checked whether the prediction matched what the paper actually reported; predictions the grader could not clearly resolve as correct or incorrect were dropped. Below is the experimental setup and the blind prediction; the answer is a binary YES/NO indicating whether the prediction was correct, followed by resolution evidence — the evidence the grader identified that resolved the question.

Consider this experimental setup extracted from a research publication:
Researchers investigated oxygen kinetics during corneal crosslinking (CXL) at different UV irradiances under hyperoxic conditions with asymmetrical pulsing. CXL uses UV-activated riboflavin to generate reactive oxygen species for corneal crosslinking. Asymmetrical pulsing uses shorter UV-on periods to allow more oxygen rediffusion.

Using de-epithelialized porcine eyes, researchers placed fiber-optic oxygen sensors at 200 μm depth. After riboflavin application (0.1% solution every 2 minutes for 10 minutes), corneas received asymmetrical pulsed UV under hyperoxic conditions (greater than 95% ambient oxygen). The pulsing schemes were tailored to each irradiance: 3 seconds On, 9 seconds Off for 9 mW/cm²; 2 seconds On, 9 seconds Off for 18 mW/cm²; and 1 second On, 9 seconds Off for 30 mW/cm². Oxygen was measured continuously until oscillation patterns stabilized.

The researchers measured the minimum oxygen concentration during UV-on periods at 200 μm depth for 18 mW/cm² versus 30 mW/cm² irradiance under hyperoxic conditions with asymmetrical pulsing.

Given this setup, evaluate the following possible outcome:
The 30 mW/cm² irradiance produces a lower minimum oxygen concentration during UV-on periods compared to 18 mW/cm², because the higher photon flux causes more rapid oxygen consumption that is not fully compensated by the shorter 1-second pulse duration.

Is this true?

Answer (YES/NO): NO